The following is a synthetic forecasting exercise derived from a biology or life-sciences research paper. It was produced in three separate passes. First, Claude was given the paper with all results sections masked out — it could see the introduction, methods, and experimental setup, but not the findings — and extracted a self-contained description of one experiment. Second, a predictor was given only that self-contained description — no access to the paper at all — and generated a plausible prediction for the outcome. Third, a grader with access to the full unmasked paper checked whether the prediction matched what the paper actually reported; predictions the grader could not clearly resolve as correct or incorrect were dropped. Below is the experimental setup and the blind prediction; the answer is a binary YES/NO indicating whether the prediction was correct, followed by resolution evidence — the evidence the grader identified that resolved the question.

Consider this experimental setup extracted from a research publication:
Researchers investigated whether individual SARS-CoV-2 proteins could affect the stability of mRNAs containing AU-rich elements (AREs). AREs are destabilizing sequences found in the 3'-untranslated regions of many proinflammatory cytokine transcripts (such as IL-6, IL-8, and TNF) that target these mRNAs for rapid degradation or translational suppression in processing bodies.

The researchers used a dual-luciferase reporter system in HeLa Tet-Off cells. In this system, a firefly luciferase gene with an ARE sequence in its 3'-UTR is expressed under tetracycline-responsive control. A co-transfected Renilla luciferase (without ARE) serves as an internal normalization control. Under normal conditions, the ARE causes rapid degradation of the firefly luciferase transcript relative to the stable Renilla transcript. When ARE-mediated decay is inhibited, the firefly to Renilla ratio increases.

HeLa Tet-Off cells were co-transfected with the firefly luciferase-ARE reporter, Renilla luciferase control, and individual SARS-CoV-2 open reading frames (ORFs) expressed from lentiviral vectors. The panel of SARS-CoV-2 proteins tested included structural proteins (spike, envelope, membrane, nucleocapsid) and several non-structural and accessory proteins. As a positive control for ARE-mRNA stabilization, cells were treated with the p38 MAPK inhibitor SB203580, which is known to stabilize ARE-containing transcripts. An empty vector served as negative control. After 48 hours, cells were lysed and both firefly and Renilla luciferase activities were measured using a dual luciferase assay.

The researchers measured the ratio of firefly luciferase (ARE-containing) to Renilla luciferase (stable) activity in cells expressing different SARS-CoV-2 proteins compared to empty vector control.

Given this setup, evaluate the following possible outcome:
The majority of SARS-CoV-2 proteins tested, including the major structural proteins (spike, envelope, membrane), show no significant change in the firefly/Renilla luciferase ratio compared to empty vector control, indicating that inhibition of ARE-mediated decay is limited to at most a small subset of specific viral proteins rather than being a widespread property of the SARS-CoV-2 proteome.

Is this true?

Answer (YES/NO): YES